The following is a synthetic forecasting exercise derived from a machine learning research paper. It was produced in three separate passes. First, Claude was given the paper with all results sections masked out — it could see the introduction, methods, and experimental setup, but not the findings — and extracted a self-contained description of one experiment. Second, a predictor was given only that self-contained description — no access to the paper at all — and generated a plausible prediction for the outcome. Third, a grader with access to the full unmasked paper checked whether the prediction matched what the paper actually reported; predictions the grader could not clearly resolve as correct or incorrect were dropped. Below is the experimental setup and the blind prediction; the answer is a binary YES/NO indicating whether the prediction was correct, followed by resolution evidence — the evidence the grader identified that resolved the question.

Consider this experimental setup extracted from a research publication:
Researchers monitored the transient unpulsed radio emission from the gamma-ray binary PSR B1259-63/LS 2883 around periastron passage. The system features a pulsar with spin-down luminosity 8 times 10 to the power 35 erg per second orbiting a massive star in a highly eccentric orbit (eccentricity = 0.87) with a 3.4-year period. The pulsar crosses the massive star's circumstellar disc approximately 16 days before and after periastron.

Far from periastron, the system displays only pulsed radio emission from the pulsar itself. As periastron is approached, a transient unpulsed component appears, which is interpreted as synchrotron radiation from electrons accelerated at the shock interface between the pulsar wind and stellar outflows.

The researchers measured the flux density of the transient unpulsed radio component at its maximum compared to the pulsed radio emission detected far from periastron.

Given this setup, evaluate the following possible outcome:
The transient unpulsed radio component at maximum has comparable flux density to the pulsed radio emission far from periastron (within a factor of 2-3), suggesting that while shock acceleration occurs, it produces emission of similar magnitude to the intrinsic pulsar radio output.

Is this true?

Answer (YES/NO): NO